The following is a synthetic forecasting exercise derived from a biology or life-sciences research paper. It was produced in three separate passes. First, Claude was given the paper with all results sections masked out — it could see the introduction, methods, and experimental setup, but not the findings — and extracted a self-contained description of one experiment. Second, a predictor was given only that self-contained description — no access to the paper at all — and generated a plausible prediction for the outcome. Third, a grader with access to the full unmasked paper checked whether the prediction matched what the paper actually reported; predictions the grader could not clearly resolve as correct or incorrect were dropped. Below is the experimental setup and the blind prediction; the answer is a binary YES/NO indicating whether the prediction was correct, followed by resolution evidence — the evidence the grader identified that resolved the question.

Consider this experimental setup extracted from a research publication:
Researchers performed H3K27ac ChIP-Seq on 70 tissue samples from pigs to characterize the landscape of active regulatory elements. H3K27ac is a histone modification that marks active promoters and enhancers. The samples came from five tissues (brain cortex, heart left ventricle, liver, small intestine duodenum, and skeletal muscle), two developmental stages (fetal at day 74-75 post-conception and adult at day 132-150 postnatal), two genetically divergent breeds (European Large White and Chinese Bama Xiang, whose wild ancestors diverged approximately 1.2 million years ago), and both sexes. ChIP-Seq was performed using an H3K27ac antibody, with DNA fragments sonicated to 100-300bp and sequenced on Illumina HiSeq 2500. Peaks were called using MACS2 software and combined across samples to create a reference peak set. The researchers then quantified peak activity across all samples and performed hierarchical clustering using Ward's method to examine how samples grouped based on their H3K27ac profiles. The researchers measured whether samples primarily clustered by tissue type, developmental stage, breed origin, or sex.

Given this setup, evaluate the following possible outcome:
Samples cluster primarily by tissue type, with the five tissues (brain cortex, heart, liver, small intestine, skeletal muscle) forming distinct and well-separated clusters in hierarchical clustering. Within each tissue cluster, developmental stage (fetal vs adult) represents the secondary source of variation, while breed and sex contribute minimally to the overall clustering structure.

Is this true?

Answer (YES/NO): YES